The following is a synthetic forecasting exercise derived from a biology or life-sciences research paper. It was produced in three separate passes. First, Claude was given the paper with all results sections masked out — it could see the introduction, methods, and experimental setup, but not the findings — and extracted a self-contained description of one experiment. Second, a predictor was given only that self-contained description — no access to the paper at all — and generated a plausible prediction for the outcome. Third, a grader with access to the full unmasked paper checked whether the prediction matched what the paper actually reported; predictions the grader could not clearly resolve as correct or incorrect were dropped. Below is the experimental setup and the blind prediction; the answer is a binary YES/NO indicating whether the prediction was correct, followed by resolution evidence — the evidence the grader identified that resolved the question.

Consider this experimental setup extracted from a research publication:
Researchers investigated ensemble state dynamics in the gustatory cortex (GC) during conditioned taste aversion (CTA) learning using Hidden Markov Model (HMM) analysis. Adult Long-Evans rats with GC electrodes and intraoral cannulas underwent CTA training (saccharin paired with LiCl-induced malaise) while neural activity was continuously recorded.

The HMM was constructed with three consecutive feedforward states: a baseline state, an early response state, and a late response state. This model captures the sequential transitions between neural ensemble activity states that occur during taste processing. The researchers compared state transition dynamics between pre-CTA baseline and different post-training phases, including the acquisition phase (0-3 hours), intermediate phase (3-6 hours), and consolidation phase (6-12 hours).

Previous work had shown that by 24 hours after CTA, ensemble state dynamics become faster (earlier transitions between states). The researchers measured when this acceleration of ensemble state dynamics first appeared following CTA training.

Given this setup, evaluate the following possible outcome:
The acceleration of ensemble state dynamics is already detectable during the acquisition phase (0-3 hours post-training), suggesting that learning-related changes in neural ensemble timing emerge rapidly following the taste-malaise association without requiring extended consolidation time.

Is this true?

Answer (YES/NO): NO